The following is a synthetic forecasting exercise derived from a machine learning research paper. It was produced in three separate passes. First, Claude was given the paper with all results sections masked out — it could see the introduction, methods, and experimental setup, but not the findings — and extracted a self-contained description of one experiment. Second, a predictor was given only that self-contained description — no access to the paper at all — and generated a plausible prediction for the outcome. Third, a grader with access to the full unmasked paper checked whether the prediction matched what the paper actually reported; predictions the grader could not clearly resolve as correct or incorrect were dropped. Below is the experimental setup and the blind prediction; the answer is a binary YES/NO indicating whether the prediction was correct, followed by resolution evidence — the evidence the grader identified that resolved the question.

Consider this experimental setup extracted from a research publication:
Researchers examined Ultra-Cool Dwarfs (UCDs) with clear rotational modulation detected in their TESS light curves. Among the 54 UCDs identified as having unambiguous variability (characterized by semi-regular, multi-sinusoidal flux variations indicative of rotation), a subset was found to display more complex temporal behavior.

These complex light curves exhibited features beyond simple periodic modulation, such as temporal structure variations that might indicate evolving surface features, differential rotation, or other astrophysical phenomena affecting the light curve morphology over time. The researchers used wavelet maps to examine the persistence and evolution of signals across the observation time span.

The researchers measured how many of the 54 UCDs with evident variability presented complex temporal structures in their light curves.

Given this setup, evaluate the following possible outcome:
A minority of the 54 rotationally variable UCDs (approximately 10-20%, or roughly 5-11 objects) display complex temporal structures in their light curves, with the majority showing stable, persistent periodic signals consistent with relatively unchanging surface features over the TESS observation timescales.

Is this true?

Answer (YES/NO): NO